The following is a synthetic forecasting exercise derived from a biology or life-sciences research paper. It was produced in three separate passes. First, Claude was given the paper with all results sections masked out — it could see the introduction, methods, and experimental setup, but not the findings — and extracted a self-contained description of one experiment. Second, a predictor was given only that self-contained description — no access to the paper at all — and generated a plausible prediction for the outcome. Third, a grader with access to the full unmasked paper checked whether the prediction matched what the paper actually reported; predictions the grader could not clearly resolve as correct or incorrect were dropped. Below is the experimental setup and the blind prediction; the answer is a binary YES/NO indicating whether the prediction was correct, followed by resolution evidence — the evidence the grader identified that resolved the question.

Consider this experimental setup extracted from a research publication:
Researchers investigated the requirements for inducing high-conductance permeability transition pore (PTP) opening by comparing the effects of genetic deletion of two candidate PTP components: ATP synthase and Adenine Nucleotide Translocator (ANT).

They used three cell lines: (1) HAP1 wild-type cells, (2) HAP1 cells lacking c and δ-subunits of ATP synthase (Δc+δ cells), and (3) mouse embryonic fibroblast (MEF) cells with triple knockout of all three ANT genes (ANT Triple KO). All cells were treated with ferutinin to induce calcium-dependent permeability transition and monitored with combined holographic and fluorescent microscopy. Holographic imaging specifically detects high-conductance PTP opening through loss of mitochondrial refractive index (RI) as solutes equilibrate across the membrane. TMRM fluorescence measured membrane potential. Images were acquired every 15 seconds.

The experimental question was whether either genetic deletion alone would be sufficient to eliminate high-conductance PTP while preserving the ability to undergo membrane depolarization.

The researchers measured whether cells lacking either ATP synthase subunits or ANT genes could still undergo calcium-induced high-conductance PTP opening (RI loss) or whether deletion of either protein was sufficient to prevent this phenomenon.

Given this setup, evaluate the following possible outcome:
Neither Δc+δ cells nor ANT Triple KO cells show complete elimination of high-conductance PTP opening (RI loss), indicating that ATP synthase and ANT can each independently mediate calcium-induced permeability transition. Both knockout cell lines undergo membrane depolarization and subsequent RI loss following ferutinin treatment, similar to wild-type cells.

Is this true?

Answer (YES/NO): NO